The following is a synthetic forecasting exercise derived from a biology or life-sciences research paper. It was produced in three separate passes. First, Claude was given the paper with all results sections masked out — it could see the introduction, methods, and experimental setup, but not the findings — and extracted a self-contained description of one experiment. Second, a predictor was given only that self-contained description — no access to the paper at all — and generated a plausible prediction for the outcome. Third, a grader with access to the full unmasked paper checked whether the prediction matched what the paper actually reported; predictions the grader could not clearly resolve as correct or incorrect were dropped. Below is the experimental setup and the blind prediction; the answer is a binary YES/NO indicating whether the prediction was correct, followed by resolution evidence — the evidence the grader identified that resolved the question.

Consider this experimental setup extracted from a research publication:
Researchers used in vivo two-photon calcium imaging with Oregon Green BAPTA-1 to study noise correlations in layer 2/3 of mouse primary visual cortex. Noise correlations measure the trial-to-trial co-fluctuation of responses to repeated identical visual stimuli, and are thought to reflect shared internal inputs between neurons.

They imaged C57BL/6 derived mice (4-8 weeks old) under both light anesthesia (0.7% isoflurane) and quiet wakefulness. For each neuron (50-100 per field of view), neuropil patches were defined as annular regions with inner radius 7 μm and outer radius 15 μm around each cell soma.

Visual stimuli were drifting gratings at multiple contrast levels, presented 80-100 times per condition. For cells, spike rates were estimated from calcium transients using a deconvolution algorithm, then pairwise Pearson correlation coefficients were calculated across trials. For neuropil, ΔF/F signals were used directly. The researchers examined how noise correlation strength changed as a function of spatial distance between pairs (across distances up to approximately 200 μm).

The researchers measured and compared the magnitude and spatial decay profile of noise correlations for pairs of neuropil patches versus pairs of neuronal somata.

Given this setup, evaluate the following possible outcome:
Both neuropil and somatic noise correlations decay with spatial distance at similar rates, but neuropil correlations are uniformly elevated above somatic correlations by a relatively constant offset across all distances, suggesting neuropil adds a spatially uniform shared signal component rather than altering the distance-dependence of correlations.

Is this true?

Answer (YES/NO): NO